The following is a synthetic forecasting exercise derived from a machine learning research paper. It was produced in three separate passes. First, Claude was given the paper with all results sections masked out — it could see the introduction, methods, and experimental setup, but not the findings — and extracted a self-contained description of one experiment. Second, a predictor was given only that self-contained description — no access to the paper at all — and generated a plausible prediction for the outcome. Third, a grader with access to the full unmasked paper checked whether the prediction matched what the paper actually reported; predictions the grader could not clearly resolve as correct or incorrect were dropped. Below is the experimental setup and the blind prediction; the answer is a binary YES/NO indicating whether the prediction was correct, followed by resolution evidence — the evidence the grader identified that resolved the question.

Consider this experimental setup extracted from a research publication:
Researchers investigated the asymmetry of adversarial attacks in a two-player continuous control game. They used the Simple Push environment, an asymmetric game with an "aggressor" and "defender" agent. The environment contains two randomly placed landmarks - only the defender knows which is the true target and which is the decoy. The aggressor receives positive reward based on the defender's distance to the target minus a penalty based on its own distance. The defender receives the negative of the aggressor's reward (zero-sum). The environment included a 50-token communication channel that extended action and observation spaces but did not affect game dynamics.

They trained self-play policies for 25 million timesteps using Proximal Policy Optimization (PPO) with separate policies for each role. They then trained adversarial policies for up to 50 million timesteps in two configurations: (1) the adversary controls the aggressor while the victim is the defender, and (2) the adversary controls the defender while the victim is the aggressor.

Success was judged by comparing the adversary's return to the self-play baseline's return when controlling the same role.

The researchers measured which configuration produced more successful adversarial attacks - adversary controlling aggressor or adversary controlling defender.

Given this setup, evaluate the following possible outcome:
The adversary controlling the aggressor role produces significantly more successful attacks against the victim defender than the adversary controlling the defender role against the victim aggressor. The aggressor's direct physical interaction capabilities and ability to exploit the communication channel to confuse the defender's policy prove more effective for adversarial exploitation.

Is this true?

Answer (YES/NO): NO